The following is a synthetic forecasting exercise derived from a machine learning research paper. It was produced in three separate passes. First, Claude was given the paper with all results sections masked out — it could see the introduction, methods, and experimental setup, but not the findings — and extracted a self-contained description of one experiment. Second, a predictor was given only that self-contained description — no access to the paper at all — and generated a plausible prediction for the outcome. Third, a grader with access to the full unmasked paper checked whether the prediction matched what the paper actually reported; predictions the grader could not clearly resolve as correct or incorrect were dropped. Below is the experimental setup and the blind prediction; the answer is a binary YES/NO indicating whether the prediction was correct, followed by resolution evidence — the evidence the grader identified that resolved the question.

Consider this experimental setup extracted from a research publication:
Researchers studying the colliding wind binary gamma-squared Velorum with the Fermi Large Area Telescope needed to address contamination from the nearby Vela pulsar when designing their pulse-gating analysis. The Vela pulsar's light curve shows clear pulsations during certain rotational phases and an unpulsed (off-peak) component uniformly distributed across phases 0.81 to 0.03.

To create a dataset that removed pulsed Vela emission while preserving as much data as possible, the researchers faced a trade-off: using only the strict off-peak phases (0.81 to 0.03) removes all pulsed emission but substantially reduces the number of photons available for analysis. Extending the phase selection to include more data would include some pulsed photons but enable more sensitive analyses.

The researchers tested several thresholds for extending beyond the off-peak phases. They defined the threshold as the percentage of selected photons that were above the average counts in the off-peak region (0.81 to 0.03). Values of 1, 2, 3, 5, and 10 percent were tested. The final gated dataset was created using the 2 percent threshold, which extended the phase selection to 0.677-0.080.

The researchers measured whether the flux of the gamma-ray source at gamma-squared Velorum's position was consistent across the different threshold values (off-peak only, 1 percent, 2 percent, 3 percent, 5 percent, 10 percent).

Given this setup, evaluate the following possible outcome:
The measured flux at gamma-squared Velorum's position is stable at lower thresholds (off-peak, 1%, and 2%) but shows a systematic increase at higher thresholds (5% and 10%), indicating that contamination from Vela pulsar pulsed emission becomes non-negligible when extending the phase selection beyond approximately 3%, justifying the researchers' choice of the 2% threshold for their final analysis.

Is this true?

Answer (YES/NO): NO